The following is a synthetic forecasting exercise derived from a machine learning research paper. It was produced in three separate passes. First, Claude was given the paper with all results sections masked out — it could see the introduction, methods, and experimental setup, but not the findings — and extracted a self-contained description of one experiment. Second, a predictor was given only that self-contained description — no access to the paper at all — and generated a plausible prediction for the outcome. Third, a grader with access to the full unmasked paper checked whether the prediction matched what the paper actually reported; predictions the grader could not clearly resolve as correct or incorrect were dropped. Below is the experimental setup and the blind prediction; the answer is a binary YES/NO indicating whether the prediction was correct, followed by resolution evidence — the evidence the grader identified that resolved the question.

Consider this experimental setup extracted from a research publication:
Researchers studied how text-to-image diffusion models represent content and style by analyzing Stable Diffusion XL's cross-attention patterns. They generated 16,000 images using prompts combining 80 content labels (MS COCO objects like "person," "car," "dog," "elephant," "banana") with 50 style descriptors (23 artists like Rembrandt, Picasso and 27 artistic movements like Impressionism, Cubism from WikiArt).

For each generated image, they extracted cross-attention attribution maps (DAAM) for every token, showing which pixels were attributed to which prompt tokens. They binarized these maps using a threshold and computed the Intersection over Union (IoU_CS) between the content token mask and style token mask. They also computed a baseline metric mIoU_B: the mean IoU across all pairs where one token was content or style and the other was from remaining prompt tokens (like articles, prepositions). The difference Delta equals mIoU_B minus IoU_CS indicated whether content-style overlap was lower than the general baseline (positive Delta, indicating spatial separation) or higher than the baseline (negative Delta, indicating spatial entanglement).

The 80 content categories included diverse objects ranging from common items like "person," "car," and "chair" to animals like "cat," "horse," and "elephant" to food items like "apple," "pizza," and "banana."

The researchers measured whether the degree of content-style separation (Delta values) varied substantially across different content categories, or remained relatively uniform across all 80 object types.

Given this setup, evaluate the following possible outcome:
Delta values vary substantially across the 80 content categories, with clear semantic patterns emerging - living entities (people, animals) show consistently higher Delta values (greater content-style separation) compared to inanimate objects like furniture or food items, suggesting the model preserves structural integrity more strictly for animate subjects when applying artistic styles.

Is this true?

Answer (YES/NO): NO